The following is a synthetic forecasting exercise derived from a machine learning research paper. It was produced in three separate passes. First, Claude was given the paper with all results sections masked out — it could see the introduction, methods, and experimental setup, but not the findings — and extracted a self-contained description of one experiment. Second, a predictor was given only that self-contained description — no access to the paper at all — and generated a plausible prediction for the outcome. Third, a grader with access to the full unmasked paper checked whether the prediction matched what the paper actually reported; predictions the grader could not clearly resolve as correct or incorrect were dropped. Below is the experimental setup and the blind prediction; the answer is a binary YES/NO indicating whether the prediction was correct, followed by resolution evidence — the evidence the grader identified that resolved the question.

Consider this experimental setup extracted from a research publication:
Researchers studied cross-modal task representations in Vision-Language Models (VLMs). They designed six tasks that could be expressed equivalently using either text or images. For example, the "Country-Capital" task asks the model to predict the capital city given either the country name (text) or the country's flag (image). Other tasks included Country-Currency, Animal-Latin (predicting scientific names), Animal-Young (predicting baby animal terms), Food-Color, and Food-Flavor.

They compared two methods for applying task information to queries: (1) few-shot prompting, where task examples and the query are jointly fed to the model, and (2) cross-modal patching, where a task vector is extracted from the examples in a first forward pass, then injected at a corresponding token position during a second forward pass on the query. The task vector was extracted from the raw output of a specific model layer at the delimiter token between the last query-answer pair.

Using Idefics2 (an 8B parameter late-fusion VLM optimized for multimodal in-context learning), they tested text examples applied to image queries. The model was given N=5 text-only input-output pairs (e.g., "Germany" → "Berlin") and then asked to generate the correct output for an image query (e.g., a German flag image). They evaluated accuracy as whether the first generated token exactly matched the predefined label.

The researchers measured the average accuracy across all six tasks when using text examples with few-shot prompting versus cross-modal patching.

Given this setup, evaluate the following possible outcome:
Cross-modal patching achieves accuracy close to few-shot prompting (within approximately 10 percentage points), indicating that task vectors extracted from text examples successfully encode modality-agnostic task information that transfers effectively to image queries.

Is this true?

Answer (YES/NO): NO